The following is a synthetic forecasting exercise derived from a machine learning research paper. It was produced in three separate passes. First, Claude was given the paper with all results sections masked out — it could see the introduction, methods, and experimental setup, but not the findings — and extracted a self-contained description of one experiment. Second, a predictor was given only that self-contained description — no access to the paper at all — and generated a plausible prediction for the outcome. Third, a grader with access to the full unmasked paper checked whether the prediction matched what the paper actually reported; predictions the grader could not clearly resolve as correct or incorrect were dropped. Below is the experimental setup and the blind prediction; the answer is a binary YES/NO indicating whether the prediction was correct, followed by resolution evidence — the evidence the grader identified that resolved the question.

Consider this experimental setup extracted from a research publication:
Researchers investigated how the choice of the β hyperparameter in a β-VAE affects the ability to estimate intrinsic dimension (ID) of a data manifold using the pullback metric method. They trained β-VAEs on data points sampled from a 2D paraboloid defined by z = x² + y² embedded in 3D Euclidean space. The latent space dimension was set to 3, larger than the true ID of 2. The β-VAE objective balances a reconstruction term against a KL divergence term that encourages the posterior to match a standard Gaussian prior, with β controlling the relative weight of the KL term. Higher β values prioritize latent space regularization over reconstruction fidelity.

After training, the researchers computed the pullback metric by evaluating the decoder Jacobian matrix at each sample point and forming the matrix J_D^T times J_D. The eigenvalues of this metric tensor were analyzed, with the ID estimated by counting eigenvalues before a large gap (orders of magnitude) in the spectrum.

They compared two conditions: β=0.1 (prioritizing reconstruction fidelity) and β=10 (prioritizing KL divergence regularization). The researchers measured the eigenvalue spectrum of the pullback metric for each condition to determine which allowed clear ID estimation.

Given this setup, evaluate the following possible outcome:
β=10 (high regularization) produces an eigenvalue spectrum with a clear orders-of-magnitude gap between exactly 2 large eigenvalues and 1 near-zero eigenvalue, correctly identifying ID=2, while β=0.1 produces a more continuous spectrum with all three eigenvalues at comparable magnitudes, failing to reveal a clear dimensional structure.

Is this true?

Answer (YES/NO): NO